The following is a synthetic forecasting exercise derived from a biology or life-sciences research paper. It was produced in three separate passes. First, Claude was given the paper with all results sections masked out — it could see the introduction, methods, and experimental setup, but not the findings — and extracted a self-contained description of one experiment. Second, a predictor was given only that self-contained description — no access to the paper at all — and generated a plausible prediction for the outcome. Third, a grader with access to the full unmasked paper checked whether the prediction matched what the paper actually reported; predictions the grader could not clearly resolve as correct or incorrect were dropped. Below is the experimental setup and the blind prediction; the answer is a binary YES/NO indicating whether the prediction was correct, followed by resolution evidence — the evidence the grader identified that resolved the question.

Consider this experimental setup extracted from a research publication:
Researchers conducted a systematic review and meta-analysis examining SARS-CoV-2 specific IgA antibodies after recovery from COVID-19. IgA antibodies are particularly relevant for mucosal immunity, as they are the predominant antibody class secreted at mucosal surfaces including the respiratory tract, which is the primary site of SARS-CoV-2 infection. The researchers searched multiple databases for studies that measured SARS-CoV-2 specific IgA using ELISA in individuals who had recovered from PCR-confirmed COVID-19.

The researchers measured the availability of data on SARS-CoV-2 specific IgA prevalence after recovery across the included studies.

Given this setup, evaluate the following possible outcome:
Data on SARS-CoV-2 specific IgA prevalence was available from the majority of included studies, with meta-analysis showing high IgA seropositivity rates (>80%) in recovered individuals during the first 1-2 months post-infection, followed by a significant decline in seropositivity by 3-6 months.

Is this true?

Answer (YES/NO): NO